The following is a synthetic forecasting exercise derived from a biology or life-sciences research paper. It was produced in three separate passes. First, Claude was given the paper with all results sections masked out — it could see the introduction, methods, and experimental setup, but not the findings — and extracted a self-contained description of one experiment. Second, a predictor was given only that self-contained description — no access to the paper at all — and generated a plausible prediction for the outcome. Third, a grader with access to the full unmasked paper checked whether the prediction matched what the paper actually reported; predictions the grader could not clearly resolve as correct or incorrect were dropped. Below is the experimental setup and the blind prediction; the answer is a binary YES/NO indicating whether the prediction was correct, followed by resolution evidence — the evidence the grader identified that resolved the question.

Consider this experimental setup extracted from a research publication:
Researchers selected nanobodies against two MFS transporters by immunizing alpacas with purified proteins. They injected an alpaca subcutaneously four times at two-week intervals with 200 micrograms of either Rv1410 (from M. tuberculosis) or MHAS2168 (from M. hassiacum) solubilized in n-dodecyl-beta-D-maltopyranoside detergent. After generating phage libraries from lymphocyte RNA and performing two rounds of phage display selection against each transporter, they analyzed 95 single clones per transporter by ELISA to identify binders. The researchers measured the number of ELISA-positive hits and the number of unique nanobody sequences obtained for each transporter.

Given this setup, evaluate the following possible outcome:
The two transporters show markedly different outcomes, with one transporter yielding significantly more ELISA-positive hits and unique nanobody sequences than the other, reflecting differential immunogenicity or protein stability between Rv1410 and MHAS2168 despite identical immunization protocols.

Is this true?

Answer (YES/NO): YES